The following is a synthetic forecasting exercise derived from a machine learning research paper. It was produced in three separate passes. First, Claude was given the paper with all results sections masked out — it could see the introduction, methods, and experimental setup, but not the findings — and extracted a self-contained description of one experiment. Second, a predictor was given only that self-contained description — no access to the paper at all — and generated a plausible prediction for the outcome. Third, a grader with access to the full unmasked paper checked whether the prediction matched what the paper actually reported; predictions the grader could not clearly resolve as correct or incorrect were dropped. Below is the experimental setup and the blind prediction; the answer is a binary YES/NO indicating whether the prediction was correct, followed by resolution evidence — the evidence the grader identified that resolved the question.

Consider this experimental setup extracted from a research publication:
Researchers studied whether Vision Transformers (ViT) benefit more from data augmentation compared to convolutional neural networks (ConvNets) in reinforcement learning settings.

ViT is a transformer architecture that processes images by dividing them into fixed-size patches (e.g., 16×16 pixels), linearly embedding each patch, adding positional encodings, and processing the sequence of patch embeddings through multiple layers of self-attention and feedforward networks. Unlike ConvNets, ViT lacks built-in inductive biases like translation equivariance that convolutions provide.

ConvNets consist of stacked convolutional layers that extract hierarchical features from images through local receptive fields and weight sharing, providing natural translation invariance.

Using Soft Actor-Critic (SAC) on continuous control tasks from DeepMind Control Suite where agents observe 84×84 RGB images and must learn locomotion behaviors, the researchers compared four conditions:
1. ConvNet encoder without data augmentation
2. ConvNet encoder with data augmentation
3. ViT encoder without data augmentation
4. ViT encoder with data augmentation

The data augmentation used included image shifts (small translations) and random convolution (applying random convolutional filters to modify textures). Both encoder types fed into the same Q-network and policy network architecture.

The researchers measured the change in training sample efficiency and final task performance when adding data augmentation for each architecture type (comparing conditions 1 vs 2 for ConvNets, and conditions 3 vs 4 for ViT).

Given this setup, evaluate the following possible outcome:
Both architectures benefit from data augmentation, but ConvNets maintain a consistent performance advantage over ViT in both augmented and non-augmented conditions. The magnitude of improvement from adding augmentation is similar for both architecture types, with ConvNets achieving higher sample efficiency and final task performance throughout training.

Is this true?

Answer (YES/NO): NO